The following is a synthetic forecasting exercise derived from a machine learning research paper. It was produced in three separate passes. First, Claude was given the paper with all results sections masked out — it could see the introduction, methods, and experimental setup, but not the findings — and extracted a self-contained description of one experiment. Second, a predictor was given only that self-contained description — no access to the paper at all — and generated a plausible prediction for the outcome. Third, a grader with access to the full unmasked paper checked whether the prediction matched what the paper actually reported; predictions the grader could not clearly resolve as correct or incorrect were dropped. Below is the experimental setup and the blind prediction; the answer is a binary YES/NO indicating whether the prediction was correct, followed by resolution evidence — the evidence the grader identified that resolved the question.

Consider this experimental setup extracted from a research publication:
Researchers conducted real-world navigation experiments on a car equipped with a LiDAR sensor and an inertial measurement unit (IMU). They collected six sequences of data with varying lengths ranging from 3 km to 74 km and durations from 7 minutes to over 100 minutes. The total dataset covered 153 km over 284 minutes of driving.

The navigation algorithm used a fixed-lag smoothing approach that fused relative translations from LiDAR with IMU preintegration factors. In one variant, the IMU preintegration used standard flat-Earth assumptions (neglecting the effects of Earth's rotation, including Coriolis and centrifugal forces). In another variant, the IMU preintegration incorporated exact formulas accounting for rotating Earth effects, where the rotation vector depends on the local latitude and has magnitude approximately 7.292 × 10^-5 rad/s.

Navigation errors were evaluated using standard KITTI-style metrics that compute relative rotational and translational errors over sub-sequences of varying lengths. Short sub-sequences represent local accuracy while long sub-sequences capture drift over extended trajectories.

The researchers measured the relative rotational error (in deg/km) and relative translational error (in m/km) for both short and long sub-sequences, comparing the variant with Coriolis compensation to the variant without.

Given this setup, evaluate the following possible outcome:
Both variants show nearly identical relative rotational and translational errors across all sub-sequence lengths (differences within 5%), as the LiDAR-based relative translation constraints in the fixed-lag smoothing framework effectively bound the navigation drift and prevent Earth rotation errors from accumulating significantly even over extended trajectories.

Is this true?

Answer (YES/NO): NO